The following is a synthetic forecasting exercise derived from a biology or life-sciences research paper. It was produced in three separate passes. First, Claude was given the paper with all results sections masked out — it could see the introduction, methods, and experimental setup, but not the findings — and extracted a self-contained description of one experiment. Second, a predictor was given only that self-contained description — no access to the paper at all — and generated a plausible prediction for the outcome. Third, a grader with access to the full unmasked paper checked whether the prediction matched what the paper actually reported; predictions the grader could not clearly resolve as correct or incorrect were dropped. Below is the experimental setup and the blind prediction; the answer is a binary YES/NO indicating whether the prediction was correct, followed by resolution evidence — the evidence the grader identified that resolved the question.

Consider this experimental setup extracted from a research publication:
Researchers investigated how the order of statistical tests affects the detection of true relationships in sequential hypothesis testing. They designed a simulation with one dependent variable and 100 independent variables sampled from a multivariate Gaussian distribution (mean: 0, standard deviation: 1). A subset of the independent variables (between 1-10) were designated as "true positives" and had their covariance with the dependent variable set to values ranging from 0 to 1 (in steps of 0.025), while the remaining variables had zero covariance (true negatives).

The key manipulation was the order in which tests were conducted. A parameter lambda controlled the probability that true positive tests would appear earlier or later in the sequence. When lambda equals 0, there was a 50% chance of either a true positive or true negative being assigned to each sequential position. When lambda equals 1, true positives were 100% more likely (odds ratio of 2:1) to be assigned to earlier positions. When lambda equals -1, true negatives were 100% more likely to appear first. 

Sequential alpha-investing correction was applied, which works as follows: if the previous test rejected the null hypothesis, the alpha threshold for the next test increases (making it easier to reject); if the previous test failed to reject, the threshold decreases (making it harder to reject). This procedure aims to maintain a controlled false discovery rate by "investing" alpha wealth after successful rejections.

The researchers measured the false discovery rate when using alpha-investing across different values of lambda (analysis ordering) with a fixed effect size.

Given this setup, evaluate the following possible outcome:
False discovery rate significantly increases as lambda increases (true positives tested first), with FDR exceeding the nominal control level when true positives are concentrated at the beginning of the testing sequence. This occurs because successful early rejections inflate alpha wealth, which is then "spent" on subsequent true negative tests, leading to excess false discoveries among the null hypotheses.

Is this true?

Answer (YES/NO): NO